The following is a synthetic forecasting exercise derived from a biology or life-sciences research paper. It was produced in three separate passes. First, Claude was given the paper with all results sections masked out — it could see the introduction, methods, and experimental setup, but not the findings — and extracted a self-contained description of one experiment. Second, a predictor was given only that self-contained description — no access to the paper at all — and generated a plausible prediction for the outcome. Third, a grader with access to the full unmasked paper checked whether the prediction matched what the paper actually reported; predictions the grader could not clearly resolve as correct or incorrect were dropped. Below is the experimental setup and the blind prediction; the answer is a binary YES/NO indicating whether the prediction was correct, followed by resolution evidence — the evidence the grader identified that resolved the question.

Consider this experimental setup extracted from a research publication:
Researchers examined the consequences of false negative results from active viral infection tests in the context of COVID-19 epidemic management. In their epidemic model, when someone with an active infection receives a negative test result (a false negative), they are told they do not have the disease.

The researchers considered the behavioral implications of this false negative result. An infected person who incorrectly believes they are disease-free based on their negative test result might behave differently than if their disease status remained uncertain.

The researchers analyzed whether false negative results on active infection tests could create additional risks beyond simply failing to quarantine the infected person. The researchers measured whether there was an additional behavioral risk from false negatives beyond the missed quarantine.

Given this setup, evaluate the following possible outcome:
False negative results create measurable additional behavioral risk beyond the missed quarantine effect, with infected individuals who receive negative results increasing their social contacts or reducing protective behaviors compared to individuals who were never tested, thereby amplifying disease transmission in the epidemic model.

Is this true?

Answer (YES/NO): NO